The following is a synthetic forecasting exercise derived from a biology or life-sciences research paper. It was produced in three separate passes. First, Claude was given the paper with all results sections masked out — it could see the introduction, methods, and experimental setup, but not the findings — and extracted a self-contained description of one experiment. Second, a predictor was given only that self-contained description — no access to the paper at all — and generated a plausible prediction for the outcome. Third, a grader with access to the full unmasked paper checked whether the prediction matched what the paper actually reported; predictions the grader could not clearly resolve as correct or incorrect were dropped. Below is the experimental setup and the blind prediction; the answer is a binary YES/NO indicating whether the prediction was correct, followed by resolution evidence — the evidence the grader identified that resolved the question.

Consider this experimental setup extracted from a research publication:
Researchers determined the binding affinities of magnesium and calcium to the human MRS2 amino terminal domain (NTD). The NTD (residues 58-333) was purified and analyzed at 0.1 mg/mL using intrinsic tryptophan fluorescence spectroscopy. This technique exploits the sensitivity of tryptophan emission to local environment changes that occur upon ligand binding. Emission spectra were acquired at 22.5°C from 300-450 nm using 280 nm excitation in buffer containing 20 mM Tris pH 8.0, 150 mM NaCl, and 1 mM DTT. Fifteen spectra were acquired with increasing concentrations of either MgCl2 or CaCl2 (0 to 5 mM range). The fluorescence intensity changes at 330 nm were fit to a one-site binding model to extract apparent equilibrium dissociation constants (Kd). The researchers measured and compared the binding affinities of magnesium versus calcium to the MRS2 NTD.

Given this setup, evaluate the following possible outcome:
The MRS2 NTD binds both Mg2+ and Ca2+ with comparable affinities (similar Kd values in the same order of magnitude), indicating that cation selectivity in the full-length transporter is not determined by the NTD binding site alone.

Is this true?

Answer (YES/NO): NO